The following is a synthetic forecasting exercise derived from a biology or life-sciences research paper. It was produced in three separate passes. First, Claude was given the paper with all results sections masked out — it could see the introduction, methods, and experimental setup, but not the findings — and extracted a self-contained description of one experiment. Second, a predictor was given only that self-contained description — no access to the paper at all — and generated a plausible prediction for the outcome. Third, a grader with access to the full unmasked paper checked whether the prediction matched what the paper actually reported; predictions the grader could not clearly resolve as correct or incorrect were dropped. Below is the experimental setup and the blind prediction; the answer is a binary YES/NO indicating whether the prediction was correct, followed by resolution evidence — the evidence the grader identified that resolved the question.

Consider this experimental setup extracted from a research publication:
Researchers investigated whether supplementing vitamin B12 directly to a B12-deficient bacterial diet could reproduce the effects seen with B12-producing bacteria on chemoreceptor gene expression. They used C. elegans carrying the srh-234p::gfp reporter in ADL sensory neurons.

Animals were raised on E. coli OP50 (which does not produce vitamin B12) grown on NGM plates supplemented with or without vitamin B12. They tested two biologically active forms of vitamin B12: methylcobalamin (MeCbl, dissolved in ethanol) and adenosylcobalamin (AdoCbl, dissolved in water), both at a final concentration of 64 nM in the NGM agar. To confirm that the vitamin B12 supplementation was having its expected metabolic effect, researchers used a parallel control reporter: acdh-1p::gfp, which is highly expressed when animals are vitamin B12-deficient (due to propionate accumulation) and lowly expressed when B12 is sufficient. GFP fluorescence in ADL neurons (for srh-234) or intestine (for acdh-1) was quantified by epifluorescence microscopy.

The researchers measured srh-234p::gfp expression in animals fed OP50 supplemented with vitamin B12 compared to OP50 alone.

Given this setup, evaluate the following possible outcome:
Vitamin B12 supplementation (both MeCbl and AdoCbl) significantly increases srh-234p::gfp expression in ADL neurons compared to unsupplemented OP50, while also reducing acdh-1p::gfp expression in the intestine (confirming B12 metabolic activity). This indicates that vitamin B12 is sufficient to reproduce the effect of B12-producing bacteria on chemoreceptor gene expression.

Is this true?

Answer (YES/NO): NO